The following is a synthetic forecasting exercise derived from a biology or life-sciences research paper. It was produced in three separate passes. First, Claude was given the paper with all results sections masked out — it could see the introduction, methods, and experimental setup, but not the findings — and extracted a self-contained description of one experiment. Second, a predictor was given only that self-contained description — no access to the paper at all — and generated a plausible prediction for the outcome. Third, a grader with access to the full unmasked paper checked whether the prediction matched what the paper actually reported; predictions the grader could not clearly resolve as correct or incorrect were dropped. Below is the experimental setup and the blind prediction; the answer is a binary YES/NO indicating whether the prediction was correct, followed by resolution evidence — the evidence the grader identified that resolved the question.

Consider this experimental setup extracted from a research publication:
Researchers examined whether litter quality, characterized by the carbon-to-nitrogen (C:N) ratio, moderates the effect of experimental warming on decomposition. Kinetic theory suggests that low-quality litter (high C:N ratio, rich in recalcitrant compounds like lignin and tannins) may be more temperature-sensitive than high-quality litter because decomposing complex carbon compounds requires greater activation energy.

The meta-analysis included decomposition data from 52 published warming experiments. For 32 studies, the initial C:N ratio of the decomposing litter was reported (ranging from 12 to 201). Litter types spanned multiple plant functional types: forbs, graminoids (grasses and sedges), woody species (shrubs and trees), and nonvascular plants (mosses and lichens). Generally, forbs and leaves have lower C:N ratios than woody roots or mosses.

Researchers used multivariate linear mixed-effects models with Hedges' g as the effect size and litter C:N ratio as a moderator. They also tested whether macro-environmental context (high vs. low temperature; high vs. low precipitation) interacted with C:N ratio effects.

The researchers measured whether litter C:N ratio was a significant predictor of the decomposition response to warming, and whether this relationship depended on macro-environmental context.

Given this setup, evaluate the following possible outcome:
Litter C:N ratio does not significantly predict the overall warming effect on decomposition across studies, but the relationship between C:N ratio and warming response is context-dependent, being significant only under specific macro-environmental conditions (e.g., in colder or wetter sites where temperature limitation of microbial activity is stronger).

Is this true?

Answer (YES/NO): NO